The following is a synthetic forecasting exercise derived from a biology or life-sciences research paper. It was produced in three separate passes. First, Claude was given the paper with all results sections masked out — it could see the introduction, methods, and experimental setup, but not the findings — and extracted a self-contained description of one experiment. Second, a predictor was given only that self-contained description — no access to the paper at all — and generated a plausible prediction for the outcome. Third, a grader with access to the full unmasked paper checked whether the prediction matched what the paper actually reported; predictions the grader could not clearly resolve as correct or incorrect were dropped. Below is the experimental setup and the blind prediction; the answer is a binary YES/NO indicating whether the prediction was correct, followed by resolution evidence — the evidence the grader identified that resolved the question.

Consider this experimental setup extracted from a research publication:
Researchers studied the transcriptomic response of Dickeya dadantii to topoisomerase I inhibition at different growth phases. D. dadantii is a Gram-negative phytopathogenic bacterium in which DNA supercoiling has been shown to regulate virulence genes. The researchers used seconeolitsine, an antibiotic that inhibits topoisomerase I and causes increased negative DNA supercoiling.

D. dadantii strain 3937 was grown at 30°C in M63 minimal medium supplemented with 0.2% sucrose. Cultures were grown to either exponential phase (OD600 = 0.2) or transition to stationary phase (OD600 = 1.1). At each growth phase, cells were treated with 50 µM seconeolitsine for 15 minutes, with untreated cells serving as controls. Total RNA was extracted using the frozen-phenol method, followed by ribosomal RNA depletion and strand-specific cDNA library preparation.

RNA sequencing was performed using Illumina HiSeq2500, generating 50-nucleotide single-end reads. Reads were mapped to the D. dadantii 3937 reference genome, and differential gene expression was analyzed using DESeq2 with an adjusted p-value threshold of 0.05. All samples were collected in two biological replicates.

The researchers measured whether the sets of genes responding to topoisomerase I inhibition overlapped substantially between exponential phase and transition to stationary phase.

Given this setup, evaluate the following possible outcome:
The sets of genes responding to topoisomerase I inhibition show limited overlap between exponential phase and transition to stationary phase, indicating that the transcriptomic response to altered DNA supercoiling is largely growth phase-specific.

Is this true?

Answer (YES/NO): YES